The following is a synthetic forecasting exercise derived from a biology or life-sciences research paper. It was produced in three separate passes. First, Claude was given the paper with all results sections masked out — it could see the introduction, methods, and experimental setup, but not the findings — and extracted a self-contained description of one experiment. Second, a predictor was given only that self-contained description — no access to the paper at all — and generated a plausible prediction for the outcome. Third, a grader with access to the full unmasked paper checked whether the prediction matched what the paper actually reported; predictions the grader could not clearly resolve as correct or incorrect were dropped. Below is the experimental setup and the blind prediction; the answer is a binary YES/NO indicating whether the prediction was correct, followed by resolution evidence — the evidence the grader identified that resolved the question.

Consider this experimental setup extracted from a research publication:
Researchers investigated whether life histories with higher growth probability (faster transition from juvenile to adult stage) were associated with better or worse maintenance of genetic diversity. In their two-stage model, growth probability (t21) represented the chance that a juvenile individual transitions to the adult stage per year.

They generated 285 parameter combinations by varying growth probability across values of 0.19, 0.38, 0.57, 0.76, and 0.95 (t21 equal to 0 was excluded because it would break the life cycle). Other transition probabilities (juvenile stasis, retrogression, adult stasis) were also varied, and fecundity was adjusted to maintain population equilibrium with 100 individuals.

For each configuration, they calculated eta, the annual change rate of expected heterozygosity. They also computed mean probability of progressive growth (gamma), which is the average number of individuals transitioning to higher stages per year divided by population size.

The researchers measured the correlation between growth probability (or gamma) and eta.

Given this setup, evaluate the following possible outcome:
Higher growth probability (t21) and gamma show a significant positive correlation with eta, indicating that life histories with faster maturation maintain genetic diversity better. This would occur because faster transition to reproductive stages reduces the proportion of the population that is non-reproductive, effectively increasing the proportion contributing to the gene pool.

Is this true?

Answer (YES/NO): NO